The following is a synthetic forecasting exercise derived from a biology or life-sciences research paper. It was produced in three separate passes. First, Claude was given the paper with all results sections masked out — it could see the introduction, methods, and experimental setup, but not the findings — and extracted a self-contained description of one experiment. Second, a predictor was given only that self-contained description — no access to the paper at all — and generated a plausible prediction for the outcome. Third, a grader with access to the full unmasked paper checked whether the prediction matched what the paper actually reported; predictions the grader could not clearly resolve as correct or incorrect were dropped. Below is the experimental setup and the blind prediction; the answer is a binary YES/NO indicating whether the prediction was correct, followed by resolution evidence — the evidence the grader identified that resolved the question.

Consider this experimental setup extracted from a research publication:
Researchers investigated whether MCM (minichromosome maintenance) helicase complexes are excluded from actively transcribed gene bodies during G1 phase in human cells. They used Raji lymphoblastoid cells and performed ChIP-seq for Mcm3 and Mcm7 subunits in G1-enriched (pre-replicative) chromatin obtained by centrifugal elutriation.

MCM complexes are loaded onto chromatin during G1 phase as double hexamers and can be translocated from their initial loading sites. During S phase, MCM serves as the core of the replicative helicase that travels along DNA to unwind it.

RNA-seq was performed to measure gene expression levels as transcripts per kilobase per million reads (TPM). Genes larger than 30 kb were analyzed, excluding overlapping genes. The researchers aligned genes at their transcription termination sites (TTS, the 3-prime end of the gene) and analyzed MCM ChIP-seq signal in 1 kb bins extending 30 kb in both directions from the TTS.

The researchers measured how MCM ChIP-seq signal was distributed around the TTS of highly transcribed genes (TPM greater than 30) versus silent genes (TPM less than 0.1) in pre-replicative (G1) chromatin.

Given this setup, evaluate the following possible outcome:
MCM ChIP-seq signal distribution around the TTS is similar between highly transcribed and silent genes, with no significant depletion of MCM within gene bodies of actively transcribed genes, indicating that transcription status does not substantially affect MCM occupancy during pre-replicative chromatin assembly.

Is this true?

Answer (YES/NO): NO